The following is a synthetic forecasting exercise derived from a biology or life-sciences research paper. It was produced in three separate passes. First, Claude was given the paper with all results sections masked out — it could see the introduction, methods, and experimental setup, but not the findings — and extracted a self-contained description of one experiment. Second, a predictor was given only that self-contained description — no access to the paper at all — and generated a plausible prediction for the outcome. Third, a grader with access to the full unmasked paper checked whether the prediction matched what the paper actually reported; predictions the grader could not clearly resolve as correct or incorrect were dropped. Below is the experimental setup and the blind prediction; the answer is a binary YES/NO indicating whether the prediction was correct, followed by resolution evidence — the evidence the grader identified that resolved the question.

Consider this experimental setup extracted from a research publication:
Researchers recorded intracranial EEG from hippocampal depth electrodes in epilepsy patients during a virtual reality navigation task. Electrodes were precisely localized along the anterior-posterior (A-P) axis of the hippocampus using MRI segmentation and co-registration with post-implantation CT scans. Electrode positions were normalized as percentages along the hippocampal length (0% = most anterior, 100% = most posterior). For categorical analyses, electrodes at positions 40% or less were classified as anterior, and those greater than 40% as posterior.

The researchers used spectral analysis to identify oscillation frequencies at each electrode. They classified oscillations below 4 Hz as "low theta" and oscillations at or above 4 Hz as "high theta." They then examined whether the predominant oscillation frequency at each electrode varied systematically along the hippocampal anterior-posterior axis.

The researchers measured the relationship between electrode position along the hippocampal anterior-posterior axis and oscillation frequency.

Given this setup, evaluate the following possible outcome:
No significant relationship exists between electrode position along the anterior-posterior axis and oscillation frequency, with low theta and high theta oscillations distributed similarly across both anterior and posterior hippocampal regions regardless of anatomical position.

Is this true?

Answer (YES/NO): NO